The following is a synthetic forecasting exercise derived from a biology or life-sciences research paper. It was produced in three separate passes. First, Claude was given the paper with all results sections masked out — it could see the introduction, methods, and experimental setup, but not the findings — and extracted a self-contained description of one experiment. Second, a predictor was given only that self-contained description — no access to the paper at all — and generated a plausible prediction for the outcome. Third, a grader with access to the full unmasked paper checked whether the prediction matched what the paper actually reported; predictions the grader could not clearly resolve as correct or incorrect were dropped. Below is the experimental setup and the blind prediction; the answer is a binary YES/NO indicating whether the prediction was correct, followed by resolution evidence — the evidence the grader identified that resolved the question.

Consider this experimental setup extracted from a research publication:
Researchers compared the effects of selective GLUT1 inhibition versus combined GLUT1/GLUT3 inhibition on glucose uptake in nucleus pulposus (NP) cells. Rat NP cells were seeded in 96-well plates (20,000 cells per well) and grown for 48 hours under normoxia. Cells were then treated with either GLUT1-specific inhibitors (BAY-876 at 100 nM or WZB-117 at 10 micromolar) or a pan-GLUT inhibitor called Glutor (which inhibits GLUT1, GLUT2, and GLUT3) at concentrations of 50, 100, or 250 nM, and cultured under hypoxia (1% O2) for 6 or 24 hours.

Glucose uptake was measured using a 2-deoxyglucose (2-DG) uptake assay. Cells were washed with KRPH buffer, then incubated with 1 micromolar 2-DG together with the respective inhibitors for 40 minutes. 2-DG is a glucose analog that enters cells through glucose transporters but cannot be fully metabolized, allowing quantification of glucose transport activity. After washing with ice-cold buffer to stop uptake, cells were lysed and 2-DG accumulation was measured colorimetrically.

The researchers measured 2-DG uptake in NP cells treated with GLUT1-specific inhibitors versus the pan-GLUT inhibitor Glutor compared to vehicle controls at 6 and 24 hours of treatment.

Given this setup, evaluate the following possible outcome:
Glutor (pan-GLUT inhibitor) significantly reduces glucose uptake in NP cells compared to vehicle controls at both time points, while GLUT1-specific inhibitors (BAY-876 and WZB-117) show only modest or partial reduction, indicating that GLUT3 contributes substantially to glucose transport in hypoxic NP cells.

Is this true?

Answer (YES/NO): NO